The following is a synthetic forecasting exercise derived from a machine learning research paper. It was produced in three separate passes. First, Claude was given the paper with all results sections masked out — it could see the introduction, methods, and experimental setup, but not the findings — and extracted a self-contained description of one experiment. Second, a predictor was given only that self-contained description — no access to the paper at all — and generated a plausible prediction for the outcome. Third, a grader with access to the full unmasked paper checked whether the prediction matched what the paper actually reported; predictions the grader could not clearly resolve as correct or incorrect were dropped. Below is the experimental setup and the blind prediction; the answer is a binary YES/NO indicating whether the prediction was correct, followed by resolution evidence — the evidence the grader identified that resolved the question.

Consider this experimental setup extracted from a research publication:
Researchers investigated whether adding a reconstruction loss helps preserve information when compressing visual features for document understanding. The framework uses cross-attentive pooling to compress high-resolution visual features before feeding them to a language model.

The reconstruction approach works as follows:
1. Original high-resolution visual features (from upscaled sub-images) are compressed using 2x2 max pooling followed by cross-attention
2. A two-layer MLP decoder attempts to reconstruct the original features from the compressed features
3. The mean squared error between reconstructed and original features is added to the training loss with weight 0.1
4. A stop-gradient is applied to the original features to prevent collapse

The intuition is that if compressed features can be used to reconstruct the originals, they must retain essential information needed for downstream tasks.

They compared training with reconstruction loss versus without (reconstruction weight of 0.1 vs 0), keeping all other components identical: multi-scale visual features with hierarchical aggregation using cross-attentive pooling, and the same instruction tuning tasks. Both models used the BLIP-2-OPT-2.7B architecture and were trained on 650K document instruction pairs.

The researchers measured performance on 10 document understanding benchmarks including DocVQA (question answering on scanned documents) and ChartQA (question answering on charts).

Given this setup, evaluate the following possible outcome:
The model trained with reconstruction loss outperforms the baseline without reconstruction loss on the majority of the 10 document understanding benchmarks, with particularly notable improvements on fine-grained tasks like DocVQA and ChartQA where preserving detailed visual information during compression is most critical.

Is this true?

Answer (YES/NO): NO